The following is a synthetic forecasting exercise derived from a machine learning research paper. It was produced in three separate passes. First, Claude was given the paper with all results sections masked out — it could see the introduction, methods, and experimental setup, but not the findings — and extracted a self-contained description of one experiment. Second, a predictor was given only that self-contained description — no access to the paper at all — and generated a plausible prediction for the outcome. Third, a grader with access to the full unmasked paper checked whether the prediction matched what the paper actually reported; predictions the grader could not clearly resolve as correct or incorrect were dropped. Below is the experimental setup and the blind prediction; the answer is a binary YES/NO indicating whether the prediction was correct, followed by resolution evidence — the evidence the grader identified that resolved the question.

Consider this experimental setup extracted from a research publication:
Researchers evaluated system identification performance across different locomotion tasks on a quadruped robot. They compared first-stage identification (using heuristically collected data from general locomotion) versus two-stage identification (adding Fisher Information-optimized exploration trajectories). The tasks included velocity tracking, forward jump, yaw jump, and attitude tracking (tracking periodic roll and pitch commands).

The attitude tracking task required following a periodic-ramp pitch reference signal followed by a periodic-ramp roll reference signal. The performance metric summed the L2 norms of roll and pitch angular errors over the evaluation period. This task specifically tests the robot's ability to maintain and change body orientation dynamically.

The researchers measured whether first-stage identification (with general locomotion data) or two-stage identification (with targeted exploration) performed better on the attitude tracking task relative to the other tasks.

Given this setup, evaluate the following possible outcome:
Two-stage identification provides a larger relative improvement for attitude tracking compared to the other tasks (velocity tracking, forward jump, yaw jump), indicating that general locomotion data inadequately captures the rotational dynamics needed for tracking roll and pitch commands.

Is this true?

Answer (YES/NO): YES